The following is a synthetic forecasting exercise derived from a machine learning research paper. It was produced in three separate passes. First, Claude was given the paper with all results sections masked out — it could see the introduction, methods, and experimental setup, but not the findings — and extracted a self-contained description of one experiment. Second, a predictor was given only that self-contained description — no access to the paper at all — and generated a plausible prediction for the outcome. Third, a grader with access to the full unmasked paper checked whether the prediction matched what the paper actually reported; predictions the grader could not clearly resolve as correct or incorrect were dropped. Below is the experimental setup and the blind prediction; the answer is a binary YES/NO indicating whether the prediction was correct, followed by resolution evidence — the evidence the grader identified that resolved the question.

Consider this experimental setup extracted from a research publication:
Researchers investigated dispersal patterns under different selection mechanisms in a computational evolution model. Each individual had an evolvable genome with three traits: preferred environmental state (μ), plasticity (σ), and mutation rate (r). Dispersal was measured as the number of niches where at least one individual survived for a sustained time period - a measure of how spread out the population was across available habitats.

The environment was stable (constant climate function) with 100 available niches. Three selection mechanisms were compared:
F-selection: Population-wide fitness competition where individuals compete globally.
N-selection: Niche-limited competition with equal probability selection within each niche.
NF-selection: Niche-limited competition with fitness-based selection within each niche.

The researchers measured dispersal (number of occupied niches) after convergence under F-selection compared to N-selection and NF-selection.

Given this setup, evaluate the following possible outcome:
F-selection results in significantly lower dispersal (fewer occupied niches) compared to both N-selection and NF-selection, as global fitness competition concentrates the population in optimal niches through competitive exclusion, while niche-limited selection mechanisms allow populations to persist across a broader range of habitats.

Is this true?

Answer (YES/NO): YES